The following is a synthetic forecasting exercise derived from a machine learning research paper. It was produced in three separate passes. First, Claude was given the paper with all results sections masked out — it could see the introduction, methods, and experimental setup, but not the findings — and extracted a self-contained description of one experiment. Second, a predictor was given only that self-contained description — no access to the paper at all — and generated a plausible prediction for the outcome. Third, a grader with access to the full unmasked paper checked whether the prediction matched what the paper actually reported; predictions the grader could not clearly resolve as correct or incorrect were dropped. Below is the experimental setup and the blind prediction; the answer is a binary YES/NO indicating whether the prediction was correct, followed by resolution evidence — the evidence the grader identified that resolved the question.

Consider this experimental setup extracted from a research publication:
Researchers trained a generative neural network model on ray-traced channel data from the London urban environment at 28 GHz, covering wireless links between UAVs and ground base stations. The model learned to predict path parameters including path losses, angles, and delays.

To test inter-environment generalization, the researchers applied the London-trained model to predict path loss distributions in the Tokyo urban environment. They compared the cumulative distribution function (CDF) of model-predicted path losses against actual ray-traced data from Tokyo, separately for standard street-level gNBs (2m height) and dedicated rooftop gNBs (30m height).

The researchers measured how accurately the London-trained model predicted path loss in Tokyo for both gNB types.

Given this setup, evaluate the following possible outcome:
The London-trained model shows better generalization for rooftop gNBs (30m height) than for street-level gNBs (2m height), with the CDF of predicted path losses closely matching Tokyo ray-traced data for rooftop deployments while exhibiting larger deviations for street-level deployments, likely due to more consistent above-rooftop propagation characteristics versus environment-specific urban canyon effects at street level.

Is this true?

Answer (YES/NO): NO